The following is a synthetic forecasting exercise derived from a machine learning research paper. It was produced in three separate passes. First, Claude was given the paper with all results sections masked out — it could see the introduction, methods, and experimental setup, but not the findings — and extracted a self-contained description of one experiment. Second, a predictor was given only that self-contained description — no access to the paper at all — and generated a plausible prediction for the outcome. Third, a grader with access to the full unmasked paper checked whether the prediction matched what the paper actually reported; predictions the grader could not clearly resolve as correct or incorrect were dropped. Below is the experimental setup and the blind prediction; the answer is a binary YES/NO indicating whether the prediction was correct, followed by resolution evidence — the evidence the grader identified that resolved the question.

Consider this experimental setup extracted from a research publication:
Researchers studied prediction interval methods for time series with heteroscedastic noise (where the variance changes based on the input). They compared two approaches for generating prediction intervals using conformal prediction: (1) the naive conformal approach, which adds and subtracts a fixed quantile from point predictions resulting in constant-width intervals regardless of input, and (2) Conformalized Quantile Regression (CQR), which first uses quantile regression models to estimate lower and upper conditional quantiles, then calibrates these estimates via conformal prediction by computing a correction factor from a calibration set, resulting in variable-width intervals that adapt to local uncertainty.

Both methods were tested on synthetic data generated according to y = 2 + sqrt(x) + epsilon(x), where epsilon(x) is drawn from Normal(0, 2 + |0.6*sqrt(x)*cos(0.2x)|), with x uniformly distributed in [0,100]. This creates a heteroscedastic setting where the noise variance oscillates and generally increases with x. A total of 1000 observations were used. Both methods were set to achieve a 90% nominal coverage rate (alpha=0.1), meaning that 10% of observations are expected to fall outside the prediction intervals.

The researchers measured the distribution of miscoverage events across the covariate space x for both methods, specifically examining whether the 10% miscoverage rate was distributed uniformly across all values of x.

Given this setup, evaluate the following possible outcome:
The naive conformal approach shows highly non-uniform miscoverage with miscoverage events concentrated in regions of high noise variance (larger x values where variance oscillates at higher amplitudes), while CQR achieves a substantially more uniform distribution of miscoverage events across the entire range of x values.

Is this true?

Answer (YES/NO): YES